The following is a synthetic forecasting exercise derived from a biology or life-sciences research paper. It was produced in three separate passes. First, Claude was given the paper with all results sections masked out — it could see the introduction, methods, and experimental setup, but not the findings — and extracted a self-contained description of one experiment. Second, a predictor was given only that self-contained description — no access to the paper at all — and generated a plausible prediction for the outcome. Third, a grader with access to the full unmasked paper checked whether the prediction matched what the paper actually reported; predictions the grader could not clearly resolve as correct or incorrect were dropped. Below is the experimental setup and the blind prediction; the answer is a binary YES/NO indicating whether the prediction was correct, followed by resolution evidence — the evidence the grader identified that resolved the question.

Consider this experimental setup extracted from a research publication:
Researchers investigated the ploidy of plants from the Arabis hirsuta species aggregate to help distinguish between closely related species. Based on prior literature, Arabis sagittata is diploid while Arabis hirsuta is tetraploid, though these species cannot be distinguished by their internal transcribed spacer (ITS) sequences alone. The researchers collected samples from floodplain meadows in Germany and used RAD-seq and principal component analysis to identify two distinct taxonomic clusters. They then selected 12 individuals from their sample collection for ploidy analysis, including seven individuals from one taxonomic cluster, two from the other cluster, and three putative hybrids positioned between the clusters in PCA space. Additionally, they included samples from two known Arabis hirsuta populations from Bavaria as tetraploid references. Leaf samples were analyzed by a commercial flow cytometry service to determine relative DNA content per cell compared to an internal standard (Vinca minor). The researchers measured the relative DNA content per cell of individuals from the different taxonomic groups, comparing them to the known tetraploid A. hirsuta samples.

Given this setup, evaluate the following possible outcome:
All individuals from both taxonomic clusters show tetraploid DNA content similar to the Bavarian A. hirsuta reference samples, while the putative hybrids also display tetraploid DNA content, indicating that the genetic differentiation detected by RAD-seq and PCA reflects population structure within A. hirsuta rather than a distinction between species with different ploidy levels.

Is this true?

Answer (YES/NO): NO